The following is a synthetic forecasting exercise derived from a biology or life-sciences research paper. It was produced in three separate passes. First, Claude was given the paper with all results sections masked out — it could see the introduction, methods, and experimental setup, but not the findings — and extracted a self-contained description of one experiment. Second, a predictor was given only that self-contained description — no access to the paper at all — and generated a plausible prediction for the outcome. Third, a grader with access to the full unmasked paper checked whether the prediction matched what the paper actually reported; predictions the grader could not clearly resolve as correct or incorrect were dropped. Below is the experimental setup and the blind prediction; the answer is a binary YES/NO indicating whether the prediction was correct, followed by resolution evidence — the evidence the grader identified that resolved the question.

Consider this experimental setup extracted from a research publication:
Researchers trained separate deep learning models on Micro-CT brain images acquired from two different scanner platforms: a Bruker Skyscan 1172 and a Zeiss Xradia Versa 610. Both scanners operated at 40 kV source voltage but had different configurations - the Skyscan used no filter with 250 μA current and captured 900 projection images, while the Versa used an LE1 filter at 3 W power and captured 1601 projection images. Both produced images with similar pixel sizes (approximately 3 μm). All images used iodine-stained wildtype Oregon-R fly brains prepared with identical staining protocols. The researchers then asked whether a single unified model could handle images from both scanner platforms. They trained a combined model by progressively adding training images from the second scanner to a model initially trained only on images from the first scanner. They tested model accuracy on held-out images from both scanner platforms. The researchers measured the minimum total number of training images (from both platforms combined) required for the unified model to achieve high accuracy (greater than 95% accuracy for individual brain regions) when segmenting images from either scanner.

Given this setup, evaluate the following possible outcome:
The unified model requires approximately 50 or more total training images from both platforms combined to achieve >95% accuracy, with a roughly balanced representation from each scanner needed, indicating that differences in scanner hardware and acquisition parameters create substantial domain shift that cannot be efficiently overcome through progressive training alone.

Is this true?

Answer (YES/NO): NO